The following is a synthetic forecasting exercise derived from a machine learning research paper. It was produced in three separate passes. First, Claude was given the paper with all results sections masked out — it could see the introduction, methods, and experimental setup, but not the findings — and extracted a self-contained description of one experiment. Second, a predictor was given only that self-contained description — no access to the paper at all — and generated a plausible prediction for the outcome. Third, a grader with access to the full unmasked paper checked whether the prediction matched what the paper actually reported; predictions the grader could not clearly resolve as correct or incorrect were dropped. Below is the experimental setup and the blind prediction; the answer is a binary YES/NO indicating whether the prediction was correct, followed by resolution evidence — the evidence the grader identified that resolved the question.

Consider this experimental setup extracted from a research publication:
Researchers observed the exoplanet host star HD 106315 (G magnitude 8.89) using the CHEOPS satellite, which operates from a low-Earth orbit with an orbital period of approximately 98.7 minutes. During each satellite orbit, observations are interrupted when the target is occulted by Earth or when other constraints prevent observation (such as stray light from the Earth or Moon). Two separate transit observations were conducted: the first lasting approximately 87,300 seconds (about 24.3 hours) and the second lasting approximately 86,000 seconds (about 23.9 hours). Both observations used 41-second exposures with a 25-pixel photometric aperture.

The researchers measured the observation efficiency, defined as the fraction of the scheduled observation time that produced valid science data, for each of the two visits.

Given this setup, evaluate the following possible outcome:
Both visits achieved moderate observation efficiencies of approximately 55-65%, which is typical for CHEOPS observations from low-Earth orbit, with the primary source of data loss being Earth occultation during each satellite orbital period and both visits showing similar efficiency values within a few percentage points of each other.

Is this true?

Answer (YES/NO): NO